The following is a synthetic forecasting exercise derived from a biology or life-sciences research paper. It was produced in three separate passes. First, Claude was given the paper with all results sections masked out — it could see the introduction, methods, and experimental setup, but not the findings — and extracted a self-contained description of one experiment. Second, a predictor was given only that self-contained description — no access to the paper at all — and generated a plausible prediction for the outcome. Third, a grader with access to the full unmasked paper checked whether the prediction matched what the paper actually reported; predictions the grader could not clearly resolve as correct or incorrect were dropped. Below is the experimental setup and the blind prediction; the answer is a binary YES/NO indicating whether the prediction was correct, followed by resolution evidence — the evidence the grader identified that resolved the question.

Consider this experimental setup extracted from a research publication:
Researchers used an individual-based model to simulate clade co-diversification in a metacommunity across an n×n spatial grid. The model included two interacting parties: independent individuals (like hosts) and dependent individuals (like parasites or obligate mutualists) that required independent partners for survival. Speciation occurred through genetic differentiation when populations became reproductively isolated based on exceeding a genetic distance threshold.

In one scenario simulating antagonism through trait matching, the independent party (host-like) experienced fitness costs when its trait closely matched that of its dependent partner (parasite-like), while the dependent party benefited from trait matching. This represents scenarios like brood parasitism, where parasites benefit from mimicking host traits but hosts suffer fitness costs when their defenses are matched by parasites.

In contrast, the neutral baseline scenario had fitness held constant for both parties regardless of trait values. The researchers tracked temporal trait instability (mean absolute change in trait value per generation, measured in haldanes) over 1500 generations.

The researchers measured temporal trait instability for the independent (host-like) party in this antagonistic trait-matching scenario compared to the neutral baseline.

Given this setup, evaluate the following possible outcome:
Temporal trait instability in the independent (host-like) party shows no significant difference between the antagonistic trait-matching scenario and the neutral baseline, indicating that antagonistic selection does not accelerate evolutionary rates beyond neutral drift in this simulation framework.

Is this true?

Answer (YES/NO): NO